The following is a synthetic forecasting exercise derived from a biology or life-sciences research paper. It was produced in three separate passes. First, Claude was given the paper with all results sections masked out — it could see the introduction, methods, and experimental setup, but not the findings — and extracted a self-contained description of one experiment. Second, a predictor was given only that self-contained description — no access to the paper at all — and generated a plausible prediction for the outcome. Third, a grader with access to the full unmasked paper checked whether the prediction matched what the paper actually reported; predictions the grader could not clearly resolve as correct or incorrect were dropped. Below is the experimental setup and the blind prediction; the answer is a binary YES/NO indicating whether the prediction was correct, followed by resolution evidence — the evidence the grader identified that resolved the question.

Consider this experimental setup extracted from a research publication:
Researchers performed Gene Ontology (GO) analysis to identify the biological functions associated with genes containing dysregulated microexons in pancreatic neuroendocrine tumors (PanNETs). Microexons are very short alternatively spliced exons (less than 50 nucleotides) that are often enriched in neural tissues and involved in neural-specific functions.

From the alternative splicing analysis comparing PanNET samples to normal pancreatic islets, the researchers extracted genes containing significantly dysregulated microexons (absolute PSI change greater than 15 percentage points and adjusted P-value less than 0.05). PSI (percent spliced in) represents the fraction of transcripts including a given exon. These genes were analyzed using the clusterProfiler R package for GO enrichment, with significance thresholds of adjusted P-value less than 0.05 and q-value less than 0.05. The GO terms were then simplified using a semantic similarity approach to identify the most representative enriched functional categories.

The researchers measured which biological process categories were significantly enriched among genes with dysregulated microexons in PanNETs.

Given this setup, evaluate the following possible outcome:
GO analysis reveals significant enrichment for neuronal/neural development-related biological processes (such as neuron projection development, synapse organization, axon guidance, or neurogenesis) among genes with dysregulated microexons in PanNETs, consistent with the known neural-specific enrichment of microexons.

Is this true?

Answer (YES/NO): YES